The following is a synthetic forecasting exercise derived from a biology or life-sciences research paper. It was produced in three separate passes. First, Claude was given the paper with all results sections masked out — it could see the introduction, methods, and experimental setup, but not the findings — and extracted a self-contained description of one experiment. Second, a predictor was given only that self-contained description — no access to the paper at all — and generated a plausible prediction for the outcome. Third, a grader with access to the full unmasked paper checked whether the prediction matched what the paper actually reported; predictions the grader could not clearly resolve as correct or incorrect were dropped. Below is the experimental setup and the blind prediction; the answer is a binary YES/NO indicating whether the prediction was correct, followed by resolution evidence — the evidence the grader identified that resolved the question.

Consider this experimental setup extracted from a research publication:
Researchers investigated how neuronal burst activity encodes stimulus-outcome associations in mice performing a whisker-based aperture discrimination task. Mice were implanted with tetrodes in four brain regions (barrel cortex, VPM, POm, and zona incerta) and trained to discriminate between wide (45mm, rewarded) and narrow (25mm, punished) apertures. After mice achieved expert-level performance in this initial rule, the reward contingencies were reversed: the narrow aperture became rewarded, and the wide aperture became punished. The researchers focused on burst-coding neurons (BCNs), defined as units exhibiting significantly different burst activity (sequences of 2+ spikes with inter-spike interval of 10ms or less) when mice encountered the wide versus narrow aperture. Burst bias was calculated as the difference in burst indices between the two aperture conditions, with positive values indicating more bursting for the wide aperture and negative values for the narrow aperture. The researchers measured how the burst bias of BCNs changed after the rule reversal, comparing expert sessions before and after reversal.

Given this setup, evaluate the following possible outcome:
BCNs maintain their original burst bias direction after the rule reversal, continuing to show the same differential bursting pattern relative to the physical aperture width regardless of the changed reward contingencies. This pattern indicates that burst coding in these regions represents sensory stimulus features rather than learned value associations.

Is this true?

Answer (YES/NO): NO